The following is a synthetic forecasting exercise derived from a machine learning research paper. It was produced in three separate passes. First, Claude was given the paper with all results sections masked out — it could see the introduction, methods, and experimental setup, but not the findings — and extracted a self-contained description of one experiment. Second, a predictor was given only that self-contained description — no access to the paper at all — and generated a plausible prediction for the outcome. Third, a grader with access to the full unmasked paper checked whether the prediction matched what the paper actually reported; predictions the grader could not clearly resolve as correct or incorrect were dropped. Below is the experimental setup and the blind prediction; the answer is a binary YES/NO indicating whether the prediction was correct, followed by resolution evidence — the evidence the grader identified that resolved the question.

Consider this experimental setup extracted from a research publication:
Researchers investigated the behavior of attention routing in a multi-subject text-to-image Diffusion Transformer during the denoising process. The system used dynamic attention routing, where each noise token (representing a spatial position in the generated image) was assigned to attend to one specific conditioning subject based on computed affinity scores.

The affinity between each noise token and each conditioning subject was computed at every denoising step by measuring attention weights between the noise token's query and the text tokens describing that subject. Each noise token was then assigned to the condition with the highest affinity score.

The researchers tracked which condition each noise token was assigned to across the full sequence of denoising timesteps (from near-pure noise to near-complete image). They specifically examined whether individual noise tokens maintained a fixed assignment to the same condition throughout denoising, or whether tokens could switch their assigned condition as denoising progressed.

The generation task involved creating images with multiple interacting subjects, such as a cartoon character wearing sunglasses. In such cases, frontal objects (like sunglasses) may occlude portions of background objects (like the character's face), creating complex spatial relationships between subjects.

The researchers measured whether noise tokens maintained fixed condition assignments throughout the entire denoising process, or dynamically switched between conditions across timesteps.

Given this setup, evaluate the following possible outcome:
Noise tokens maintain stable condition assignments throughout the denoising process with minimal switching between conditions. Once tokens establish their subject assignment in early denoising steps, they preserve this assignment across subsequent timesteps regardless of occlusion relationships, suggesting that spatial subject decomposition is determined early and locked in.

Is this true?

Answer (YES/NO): NO